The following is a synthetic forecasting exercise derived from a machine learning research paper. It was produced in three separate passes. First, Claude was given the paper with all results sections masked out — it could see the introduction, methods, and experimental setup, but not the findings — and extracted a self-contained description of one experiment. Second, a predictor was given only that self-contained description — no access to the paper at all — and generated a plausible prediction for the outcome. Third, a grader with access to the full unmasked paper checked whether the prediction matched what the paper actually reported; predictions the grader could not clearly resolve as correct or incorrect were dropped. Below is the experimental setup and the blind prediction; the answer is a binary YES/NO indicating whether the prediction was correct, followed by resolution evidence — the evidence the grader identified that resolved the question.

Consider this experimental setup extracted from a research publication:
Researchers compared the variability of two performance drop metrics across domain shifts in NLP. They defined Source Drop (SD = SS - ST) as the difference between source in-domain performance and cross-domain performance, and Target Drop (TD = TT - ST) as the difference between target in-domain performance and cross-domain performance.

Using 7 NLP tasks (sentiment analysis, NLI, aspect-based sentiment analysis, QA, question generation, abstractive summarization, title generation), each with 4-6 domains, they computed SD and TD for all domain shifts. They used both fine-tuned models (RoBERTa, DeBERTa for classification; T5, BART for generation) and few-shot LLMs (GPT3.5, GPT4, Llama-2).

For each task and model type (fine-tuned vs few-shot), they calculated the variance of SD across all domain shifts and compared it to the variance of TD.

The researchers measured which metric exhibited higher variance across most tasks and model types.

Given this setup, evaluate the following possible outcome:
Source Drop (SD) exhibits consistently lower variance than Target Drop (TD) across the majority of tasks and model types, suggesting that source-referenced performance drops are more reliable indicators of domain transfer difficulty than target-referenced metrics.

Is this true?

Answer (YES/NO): NO